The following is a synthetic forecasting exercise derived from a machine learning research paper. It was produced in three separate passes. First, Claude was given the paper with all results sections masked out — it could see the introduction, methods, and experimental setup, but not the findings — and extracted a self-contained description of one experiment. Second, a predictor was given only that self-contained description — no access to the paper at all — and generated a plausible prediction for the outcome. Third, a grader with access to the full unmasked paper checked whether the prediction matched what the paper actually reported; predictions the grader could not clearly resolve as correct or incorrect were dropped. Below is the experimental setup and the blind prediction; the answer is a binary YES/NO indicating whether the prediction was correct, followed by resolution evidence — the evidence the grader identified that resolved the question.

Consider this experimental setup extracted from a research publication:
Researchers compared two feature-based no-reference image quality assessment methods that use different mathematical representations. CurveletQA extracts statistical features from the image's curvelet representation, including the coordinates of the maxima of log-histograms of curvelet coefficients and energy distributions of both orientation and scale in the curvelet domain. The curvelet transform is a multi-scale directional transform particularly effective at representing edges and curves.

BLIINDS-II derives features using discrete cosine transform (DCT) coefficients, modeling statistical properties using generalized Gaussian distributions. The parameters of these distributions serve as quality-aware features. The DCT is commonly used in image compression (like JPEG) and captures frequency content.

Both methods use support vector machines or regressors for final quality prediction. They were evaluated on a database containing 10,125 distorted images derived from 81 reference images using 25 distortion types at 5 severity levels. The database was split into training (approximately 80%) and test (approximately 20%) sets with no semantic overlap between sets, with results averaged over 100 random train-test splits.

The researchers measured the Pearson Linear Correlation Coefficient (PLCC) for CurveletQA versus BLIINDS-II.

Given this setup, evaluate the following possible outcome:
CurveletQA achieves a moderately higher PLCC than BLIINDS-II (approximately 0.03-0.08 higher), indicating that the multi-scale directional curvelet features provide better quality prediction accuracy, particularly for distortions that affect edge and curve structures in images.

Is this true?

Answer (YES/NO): NO